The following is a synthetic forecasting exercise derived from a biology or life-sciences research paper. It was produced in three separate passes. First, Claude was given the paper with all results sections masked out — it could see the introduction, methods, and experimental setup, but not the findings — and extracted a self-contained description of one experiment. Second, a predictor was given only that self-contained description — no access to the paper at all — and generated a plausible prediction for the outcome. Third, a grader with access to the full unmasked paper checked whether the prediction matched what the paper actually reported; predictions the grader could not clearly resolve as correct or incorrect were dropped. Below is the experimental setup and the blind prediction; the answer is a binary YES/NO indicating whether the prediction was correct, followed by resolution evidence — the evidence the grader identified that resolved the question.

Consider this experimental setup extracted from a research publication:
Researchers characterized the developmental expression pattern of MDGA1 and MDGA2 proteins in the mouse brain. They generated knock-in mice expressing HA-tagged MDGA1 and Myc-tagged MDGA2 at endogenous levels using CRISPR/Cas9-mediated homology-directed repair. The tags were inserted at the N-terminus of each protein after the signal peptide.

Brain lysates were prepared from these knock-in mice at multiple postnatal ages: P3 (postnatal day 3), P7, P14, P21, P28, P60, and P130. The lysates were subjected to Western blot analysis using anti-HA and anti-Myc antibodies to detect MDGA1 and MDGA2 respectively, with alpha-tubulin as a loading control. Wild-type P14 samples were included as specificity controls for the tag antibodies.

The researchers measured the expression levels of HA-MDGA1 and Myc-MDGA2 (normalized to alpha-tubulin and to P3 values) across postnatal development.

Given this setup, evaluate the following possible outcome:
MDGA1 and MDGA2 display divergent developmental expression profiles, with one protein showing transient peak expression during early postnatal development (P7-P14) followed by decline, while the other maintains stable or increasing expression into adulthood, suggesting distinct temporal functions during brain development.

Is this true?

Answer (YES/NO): NO